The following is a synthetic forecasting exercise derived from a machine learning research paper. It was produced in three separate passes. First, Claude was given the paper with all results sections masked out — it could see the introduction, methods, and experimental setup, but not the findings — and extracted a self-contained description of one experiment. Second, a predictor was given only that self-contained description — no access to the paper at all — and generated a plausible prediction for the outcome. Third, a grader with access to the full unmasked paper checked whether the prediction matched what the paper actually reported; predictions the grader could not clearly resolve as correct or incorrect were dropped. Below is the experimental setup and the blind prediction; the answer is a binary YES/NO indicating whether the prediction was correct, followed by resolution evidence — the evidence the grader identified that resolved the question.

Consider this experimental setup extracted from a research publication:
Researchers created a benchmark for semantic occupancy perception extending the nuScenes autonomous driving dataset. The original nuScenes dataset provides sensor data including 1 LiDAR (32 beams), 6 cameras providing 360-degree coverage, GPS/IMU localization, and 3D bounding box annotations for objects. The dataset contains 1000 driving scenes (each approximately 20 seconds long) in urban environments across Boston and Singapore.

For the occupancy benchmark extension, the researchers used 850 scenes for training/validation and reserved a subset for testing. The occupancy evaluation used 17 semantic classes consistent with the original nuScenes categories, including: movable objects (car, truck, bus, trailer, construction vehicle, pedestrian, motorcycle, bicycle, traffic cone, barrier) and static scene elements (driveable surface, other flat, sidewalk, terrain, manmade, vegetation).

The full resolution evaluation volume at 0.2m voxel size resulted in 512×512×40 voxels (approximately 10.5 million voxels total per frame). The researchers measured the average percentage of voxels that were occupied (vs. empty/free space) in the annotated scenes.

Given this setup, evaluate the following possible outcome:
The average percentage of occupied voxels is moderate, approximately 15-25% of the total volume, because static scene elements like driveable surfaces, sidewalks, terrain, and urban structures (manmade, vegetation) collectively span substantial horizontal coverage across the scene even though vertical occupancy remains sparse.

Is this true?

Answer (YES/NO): NO